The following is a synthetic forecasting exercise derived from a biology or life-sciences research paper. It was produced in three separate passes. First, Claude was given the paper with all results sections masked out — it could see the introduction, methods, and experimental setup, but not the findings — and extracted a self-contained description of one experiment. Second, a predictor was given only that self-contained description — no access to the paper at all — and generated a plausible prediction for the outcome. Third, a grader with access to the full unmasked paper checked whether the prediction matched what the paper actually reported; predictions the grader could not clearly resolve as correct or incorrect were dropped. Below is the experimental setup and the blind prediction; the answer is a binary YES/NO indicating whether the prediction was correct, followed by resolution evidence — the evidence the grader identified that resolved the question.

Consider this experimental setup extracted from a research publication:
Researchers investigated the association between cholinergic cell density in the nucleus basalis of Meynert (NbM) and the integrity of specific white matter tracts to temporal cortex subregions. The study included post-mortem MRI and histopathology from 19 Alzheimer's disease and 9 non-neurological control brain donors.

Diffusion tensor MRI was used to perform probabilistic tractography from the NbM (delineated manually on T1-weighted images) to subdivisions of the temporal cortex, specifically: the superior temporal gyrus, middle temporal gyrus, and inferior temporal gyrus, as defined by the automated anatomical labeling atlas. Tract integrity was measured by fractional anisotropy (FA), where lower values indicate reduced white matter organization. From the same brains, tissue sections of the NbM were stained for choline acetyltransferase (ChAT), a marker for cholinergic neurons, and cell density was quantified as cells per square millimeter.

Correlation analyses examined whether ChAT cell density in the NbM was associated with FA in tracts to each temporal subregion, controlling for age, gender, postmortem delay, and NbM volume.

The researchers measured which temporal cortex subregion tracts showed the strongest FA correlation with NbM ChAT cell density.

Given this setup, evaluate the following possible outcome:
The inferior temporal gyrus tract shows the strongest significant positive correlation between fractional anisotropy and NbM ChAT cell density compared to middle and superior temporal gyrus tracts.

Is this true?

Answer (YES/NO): NO